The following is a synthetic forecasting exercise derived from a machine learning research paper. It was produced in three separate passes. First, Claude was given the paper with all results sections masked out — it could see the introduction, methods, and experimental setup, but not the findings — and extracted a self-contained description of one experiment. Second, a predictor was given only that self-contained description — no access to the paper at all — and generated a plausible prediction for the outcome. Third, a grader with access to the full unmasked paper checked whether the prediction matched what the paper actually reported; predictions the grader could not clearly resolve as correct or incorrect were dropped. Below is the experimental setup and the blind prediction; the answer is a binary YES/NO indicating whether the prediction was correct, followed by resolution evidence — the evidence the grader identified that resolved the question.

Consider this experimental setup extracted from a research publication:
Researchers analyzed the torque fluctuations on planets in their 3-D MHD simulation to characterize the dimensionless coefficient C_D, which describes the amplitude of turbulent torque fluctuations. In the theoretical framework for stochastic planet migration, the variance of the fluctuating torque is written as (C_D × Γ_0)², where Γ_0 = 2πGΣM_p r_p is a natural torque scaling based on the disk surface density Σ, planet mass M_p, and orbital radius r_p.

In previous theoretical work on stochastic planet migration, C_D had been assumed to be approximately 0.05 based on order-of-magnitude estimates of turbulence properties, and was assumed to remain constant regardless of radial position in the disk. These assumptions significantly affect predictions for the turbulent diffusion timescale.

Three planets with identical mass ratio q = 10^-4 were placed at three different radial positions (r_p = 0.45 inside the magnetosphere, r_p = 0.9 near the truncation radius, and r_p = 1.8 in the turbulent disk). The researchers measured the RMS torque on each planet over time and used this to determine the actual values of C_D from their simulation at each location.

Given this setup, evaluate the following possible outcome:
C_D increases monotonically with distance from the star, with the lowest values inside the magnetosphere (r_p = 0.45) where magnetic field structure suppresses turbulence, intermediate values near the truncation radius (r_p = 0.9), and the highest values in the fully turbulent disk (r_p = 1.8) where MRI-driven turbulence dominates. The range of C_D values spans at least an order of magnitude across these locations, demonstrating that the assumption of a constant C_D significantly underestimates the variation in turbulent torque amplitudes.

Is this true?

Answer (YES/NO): NO